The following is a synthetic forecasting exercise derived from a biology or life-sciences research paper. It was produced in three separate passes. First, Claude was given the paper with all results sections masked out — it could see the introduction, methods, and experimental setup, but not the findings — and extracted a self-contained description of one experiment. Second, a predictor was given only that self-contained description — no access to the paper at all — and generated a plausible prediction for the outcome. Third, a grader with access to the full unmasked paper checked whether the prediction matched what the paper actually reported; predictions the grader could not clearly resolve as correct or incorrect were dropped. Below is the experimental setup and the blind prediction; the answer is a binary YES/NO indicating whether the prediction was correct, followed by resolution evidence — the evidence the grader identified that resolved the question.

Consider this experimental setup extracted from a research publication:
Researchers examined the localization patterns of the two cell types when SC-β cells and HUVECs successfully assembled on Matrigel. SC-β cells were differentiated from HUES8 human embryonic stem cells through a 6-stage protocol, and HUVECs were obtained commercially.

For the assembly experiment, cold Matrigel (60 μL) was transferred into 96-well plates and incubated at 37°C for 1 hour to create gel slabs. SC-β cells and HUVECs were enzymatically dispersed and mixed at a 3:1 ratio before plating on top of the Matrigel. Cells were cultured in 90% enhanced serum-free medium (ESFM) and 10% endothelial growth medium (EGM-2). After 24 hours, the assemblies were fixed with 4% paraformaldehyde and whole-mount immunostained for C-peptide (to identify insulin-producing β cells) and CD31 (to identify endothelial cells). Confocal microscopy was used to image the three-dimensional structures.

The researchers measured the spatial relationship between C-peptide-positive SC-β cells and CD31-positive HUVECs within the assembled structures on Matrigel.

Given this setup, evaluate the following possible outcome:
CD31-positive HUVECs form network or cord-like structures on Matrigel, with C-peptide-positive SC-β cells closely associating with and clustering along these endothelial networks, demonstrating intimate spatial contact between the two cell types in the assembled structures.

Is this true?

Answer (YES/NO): YES